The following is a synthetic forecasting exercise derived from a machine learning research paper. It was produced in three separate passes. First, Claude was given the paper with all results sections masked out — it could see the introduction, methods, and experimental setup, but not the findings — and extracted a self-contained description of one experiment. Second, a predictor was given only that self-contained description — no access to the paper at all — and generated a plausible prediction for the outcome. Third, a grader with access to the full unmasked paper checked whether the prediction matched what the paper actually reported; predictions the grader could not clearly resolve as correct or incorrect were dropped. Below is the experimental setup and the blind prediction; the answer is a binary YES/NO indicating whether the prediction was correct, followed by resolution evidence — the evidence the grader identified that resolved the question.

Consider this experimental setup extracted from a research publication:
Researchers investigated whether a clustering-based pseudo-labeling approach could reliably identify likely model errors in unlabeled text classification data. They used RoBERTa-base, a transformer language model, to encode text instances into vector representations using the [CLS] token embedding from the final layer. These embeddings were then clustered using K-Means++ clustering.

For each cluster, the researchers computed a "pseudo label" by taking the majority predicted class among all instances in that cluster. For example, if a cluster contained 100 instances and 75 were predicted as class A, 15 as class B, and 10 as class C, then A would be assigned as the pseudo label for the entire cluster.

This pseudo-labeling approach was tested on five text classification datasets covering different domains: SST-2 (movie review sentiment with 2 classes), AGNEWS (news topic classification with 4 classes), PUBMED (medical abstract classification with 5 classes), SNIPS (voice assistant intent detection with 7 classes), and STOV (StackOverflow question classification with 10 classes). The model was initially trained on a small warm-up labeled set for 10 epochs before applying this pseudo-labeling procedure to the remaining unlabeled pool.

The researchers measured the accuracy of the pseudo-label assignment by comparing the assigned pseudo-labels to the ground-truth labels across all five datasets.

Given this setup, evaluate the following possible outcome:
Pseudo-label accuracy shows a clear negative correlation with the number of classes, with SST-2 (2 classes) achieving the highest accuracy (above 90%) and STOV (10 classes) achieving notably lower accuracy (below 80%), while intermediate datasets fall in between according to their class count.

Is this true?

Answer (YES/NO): NO